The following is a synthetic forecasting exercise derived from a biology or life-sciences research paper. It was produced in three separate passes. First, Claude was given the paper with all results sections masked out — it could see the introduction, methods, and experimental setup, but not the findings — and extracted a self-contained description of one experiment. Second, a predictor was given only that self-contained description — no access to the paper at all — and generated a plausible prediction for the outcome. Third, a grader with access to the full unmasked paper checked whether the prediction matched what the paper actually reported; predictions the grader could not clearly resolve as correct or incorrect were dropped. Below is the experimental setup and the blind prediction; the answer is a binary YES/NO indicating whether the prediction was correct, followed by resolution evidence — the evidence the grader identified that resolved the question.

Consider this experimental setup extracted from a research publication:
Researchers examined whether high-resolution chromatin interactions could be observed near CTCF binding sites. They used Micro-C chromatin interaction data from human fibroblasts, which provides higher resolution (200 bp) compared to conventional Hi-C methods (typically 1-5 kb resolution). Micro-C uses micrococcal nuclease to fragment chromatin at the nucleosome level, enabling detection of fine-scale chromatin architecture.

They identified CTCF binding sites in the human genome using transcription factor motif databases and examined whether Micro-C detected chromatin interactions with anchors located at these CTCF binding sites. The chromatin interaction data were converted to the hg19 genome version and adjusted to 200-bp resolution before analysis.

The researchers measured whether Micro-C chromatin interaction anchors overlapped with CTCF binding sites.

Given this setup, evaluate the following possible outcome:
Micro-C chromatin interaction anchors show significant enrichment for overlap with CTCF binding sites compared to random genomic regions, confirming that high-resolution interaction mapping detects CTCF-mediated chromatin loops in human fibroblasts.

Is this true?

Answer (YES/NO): YES